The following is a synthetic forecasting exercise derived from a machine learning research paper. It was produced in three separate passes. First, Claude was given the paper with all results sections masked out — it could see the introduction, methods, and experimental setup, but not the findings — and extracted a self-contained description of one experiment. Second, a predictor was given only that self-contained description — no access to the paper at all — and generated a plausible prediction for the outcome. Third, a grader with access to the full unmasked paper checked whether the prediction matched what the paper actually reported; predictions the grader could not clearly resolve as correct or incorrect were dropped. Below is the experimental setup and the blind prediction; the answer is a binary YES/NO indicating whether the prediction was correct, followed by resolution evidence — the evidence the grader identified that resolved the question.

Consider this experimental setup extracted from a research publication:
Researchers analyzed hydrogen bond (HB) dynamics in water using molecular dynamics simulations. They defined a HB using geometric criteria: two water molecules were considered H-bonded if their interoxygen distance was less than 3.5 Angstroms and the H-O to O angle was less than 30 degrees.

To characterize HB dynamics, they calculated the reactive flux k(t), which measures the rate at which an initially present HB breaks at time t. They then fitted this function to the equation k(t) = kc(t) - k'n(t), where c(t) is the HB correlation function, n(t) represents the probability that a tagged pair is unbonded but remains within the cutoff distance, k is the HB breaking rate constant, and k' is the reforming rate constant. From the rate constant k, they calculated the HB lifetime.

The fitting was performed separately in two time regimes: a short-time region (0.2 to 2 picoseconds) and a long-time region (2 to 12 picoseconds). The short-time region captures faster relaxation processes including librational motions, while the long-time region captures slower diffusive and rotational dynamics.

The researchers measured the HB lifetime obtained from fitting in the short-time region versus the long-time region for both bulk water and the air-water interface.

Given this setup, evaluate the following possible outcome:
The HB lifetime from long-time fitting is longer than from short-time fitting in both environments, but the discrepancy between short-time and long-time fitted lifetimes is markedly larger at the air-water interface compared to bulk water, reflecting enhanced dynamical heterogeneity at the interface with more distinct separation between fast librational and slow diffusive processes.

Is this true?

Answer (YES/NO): NO